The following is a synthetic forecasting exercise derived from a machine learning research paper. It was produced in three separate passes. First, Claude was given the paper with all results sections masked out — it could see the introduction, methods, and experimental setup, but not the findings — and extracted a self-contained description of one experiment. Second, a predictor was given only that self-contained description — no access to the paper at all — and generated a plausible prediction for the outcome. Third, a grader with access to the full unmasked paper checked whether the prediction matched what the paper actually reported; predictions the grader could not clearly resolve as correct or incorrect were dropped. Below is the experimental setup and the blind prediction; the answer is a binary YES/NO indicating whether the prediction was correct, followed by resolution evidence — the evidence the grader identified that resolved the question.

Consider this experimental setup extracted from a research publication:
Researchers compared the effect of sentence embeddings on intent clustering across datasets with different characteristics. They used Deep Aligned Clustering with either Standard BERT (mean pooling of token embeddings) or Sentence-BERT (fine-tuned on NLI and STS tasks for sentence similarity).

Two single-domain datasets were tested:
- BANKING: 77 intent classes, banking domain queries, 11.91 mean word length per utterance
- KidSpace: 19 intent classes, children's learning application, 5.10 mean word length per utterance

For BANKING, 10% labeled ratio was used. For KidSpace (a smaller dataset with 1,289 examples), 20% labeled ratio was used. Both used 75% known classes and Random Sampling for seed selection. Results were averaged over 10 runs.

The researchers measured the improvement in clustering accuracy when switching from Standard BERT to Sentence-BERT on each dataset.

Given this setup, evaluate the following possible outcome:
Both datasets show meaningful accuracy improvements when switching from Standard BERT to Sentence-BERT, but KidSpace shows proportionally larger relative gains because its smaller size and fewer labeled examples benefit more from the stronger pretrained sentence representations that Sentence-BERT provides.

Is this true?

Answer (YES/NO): YES